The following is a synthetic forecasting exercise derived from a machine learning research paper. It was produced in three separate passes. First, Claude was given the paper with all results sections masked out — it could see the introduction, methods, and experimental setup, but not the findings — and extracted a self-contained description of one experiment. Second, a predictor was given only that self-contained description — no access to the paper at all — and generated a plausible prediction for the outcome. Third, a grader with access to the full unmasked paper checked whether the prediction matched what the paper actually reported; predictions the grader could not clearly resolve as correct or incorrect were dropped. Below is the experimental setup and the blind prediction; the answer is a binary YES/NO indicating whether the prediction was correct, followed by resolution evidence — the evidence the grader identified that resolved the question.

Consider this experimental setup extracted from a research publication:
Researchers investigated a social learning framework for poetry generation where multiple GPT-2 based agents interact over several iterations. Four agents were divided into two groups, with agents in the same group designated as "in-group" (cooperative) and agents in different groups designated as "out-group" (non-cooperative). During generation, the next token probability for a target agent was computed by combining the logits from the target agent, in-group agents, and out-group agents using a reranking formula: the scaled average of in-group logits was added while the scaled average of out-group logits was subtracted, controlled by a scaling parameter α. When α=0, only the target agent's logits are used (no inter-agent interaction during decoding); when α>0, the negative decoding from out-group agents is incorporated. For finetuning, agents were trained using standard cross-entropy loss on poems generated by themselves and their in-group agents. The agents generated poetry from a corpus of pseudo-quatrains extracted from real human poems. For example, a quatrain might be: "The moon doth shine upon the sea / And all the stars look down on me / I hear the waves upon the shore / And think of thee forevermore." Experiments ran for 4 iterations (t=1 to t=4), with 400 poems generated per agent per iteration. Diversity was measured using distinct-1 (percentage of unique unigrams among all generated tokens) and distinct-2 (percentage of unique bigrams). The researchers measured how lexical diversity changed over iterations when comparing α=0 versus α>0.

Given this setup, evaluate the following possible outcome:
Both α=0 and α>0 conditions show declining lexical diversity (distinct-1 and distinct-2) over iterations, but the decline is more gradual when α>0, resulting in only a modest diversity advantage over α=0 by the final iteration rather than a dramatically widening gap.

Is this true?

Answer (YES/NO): NO